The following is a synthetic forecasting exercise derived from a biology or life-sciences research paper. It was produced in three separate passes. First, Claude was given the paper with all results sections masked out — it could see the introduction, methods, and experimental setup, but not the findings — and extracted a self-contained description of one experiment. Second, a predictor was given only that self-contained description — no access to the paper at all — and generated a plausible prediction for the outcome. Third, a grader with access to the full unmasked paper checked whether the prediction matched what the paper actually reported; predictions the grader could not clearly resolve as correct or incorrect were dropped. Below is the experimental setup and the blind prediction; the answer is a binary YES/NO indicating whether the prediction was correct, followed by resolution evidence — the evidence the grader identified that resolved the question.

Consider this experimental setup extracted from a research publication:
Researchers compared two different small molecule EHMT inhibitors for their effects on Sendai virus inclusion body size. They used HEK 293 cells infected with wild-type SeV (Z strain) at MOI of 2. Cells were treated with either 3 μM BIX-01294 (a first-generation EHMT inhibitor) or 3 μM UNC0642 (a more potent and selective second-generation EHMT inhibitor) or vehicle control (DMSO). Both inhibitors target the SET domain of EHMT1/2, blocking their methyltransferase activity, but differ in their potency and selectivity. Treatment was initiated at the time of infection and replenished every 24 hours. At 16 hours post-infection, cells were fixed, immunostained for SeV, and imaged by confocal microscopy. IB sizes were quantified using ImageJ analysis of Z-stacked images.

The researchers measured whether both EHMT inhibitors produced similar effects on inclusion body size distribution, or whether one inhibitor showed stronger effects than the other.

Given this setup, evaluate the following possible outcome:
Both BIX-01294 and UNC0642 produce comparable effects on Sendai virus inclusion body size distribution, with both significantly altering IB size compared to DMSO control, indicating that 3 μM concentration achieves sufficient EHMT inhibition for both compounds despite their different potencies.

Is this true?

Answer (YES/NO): YES